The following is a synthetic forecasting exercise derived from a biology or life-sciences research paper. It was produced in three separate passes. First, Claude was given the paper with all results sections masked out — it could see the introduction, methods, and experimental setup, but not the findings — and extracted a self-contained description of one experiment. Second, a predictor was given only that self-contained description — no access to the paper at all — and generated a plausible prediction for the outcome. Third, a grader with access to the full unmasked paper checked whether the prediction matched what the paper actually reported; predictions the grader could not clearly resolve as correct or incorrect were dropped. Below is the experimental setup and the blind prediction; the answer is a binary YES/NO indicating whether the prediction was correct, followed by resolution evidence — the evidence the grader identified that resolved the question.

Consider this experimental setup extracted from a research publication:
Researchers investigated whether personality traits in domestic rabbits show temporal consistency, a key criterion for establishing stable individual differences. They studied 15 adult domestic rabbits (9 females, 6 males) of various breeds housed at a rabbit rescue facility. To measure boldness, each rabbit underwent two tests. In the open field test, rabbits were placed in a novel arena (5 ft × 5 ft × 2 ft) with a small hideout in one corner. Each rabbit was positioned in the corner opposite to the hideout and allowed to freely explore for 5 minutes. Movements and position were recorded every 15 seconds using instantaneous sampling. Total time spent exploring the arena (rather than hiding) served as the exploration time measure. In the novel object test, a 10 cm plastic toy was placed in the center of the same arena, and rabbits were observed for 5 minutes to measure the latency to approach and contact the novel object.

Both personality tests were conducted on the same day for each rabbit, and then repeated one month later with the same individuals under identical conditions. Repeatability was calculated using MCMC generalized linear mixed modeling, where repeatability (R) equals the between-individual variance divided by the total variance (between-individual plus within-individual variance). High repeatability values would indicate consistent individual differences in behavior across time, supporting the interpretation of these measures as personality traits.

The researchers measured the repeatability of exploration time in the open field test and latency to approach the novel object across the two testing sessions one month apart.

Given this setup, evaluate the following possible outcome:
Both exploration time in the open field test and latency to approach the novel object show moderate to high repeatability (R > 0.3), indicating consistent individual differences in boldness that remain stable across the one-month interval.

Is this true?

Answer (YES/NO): NO